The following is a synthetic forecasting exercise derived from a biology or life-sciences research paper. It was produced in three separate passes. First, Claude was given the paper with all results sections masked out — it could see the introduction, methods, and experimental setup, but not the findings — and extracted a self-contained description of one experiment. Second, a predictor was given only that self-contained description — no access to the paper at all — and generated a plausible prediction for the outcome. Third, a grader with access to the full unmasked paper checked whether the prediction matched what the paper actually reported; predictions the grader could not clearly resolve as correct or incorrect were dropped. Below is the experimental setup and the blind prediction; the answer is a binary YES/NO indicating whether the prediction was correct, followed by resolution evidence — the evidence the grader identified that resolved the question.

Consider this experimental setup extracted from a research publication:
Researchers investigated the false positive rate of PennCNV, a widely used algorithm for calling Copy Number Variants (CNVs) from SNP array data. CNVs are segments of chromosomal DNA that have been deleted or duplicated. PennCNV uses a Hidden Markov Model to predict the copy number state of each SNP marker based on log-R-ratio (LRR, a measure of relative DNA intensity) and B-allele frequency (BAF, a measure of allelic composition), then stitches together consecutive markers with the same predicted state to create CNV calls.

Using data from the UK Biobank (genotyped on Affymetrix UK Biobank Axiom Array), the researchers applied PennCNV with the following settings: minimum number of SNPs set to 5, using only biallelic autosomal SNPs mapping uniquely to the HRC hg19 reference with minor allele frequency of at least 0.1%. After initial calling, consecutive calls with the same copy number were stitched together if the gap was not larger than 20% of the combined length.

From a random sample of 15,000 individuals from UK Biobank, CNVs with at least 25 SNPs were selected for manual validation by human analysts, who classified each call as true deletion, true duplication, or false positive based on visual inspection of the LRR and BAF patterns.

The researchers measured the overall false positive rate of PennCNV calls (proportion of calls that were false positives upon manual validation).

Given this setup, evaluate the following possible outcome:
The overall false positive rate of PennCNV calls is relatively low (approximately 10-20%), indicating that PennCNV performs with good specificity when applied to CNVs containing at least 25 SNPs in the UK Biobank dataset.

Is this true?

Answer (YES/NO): NO